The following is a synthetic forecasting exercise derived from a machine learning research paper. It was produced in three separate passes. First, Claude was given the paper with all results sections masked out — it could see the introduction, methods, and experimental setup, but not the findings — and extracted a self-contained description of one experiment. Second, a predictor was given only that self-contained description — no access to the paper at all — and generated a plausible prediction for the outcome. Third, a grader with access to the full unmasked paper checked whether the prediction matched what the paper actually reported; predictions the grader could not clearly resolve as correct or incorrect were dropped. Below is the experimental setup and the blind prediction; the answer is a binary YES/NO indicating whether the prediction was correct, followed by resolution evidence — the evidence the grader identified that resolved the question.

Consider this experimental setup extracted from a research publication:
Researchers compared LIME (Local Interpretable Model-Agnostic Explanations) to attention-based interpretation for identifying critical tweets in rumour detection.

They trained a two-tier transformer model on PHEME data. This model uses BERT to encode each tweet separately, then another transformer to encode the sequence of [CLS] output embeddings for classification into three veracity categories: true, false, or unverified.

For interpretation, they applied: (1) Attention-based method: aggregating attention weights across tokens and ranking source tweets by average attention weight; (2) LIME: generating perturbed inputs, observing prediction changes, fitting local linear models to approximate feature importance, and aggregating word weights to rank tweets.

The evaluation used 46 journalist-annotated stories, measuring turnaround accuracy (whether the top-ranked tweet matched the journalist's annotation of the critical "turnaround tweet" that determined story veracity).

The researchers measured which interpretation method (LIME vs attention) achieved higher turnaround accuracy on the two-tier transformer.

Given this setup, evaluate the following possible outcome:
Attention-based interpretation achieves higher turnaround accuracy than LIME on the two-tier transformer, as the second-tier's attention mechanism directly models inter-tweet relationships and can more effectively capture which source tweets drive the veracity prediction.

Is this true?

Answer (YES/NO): NO